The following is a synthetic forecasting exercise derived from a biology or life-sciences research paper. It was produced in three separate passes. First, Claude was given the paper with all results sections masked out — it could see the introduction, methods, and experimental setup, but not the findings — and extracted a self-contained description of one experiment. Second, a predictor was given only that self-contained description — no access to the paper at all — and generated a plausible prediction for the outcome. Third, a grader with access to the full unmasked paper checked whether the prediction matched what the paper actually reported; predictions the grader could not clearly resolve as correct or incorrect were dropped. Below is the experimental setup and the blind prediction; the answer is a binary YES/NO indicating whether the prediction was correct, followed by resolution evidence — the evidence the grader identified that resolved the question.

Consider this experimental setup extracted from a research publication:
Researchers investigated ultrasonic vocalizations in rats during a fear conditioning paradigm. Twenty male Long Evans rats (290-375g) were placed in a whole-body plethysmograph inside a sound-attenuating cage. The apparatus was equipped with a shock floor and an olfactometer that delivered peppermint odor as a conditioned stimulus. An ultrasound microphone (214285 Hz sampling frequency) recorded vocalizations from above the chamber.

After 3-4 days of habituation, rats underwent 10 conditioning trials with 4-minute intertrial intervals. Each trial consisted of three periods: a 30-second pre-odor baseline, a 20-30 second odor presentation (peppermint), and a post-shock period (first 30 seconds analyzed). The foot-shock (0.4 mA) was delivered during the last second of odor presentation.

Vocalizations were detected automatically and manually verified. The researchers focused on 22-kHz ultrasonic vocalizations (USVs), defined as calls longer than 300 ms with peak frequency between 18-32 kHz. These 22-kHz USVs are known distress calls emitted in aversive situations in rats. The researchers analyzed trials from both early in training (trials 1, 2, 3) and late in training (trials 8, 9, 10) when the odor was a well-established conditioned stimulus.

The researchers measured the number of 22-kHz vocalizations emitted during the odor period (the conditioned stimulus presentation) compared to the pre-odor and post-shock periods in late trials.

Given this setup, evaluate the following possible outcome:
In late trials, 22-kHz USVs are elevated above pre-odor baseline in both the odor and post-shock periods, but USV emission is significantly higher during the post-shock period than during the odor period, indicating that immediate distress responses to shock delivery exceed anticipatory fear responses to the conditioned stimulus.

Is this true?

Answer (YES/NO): NO